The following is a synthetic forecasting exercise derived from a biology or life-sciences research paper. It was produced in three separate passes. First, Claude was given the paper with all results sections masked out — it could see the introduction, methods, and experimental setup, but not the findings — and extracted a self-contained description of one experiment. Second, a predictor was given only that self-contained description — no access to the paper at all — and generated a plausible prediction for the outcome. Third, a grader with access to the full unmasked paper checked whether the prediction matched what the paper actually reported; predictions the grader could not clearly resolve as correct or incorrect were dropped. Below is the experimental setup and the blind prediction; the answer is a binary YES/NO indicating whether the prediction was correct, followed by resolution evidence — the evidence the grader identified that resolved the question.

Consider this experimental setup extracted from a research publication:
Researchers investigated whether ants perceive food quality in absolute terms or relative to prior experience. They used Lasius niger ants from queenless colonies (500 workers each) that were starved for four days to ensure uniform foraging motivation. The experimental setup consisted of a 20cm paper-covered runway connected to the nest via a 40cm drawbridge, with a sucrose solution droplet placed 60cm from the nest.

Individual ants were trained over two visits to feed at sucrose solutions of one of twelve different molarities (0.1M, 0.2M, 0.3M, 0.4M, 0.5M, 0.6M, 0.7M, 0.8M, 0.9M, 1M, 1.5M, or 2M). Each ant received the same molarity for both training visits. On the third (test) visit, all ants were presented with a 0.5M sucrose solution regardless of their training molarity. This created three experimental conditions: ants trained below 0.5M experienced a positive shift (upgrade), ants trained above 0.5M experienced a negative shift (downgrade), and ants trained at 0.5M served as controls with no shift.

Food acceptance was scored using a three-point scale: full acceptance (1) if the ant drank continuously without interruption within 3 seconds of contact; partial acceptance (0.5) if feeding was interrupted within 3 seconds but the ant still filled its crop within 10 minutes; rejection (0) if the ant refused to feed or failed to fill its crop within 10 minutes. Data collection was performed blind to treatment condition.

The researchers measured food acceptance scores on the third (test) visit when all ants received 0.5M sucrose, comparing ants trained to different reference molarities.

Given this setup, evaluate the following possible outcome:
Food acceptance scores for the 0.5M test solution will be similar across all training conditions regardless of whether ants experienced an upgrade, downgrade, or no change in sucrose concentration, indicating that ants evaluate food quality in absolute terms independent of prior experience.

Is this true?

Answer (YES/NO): NO